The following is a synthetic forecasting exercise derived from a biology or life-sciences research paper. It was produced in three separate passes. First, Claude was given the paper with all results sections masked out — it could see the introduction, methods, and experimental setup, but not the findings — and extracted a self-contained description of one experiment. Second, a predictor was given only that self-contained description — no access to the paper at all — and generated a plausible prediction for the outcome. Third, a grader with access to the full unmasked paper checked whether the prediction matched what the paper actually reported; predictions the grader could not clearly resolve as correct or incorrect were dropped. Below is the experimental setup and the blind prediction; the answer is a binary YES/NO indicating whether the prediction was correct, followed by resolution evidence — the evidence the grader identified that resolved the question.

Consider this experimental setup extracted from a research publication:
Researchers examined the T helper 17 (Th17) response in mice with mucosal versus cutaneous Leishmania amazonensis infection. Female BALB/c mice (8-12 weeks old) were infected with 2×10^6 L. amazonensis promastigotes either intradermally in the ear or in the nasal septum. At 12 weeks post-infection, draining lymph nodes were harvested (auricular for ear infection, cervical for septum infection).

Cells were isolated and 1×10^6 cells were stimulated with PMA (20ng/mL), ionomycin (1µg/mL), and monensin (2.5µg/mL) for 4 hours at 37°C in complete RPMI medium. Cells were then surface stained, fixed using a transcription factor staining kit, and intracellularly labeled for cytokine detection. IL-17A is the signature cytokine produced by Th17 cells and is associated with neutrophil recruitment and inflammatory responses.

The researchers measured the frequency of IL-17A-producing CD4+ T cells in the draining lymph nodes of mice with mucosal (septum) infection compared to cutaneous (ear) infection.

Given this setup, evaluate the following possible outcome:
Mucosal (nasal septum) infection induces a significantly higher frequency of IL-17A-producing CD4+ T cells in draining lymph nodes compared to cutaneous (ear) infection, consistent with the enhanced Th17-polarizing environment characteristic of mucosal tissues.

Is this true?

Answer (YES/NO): NO